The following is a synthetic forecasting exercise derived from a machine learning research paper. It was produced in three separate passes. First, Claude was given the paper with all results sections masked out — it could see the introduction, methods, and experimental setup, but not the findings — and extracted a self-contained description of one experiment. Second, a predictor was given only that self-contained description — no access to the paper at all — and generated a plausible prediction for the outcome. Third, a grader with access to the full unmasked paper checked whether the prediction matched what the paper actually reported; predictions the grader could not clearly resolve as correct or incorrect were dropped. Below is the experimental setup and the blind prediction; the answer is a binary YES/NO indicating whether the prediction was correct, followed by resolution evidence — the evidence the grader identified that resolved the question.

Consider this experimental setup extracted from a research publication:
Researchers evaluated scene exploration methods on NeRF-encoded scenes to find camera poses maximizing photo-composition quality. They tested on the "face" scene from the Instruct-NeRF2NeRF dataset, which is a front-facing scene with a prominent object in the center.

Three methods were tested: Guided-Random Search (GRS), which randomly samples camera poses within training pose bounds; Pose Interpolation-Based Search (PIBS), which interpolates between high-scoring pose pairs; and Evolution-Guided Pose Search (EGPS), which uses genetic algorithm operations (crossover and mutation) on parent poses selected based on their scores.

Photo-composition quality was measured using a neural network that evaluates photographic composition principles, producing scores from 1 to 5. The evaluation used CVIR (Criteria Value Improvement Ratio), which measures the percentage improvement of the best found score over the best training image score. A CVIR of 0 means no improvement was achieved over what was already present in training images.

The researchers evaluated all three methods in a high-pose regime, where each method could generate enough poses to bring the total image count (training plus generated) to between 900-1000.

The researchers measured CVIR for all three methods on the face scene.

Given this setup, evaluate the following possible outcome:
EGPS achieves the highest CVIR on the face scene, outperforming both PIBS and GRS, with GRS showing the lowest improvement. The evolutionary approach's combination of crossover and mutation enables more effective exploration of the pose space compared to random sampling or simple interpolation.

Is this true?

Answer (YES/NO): NO